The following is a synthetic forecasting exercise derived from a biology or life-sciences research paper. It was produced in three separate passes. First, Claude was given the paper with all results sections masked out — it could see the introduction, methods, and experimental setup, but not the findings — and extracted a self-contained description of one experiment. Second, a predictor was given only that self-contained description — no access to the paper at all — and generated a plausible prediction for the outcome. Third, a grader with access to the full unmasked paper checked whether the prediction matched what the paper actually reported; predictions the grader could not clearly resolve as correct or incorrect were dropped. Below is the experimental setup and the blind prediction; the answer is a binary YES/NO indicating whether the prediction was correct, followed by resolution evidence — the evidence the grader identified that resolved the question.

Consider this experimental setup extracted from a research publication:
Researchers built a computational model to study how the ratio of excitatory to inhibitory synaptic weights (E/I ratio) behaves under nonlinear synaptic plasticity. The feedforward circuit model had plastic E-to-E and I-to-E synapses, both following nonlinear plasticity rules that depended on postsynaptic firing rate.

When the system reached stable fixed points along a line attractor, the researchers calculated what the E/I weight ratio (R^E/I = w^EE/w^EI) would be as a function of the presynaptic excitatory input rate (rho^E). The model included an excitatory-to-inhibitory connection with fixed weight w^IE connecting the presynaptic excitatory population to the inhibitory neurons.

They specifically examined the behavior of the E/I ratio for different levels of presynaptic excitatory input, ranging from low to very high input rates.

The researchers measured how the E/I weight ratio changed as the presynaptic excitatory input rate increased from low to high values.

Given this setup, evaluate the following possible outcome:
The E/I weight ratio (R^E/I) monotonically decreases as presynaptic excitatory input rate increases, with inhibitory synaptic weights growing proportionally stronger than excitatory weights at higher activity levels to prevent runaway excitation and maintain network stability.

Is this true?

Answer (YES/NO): YES